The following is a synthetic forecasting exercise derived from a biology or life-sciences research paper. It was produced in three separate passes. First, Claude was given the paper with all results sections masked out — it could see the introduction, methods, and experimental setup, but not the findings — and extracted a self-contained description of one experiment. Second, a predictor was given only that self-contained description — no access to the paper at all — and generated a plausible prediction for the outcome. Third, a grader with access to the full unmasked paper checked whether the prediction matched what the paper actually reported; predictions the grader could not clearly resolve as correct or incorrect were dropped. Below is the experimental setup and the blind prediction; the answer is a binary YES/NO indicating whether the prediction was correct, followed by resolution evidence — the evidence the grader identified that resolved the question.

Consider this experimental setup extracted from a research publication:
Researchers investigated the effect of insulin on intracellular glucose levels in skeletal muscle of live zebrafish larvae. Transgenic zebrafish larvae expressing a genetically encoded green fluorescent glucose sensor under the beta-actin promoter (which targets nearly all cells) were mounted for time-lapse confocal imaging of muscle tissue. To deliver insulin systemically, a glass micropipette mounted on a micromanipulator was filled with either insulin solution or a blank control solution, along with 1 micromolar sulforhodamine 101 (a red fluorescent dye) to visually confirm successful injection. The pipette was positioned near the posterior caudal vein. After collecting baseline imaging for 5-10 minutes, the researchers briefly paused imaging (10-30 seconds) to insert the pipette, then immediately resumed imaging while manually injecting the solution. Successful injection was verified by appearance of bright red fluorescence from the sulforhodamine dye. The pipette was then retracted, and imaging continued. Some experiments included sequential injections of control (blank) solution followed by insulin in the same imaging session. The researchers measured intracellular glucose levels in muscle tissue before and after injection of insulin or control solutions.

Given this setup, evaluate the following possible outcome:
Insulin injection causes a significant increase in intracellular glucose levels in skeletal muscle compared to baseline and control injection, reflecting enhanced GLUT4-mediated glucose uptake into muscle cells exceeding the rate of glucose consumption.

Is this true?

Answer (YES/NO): YES